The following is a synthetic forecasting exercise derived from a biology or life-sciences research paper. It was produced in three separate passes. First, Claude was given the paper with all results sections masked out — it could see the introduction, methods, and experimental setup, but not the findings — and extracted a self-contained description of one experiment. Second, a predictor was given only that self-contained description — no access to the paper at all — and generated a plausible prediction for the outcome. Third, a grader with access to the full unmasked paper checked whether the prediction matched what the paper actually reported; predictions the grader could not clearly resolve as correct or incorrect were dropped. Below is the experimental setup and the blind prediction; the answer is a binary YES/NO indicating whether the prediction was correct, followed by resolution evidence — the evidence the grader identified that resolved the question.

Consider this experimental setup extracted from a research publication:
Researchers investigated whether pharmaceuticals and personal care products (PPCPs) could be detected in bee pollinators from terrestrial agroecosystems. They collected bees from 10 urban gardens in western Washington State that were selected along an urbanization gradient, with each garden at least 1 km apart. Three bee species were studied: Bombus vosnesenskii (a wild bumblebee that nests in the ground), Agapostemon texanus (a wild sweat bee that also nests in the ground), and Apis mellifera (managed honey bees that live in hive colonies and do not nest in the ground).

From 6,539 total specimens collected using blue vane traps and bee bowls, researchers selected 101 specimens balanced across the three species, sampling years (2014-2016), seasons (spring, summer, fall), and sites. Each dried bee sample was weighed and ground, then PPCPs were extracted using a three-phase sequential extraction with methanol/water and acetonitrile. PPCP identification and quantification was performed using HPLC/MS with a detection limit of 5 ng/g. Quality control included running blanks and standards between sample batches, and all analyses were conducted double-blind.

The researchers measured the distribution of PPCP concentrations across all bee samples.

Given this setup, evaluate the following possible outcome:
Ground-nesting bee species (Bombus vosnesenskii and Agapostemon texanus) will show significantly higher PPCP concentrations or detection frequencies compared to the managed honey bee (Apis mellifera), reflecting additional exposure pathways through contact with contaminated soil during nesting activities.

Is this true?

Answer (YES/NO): YES